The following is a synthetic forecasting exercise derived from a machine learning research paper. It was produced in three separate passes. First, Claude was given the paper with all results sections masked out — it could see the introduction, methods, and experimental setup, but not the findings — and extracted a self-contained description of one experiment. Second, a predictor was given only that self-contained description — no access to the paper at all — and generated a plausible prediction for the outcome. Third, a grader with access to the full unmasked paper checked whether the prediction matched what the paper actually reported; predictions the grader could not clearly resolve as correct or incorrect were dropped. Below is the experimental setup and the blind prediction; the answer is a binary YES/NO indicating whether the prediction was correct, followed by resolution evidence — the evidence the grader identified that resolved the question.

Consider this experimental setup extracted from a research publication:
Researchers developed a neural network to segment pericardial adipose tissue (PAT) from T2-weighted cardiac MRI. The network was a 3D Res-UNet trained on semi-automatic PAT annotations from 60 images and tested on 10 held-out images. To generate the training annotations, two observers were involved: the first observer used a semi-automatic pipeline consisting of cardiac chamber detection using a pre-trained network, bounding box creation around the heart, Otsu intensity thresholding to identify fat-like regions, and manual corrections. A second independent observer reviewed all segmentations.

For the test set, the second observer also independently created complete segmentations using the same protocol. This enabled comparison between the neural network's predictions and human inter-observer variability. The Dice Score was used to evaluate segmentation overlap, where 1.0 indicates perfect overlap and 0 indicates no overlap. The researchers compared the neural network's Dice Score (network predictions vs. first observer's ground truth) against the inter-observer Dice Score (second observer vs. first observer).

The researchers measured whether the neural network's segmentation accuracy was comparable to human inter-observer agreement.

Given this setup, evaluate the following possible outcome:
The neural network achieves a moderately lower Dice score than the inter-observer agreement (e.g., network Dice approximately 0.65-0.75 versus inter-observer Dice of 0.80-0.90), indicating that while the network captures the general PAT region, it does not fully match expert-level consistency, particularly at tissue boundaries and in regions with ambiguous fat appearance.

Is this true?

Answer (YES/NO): NO